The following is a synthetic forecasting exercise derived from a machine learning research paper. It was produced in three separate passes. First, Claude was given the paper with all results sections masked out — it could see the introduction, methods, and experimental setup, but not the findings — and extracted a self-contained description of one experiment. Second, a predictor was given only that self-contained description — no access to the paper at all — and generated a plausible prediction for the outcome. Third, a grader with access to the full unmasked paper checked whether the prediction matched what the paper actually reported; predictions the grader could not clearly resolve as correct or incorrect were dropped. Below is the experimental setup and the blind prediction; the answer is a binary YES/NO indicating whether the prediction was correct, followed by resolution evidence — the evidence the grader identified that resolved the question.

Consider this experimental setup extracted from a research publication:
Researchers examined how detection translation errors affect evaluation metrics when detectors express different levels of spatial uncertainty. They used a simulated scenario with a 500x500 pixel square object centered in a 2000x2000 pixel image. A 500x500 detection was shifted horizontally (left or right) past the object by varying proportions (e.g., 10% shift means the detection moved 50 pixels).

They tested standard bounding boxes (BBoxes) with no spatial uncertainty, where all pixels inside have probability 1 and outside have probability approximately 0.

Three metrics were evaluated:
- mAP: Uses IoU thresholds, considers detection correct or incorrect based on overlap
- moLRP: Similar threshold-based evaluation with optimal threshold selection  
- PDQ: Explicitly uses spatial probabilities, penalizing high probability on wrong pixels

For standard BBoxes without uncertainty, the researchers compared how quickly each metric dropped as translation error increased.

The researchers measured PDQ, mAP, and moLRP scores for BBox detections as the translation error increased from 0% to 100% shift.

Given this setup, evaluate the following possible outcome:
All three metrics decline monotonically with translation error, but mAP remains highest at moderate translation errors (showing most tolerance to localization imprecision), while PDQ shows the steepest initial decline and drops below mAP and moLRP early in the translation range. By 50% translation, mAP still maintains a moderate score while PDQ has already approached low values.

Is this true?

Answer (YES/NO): YES